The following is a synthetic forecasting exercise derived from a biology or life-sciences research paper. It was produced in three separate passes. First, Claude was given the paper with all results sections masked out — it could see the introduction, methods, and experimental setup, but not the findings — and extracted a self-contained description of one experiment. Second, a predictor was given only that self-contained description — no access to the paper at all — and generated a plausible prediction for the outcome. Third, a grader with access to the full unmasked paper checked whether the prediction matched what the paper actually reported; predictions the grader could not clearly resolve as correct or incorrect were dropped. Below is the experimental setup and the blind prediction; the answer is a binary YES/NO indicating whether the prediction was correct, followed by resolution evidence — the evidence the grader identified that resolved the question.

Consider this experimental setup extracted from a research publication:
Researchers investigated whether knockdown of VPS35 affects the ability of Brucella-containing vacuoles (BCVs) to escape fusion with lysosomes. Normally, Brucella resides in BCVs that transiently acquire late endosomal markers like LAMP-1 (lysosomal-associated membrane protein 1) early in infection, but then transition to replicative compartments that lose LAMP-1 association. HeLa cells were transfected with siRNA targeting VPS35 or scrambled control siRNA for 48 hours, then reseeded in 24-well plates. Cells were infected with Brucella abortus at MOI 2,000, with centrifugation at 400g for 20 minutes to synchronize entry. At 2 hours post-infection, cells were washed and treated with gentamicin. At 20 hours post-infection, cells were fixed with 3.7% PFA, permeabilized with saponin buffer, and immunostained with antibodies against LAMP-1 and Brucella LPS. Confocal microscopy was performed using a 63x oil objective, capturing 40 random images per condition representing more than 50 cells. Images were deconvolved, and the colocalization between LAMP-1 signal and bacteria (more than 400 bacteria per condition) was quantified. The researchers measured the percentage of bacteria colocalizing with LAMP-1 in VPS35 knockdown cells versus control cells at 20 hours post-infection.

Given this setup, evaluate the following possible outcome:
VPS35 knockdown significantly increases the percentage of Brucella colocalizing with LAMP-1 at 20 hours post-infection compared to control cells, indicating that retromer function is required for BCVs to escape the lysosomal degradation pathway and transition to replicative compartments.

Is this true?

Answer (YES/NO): YES